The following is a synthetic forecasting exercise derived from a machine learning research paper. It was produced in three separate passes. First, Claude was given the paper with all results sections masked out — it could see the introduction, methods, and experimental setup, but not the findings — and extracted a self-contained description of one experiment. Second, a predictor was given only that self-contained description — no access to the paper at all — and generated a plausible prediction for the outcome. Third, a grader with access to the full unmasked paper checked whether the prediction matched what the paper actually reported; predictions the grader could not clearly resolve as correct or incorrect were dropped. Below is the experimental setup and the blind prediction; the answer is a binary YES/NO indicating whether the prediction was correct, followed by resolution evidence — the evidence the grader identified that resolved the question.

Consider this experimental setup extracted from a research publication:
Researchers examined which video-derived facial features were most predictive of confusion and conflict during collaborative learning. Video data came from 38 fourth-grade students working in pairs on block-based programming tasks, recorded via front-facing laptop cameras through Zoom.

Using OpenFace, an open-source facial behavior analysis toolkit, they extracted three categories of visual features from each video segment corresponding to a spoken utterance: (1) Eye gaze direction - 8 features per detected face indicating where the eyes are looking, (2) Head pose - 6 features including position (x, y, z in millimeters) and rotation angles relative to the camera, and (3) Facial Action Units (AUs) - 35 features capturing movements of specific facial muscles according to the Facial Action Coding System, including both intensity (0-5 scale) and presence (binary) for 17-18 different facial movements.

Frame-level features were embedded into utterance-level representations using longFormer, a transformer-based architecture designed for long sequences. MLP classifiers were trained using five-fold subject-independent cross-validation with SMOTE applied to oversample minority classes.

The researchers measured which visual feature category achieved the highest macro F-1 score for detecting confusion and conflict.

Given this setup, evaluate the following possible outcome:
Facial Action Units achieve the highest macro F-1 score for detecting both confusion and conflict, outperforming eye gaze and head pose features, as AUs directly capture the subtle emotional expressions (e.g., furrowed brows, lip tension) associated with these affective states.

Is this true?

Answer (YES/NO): YES